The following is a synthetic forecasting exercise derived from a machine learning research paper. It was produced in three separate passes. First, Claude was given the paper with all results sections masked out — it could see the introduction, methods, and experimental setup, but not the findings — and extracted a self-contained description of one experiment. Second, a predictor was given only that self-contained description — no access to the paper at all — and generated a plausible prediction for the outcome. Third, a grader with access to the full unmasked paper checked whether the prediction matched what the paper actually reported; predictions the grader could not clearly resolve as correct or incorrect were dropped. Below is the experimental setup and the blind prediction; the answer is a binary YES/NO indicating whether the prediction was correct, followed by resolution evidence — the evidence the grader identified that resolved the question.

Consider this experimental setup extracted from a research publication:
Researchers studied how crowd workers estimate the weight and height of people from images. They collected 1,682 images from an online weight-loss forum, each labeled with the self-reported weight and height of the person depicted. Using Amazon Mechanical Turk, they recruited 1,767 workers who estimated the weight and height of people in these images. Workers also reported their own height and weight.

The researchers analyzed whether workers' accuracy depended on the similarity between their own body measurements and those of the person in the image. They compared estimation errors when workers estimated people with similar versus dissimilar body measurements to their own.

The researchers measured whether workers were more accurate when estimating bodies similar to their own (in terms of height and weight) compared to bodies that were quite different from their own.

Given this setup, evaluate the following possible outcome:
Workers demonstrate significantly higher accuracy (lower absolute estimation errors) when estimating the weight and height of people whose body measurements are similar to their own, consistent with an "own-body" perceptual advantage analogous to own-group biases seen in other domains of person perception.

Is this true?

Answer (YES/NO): YES